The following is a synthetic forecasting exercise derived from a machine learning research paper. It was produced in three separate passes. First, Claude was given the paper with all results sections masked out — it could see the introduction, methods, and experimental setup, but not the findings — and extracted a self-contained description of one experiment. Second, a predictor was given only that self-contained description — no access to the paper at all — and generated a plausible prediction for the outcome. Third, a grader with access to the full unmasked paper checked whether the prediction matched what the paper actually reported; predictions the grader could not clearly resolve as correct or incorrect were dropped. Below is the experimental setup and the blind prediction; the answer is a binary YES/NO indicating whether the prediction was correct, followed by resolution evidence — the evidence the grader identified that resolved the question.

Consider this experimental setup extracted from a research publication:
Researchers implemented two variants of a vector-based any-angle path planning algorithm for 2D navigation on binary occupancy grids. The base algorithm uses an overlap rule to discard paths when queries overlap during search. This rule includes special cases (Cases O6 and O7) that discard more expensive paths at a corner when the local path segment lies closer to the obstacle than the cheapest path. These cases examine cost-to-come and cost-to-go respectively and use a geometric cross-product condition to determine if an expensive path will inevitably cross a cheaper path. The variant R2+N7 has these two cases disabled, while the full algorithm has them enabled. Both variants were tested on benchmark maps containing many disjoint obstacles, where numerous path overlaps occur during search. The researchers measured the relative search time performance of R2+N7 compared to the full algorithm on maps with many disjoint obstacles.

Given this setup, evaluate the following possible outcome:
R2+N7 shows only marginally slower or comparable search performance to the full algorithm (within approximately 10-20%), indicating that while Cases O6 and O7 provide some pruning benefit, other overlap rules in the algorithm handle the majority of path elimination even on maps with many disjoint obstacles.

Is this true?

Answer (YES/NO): NO